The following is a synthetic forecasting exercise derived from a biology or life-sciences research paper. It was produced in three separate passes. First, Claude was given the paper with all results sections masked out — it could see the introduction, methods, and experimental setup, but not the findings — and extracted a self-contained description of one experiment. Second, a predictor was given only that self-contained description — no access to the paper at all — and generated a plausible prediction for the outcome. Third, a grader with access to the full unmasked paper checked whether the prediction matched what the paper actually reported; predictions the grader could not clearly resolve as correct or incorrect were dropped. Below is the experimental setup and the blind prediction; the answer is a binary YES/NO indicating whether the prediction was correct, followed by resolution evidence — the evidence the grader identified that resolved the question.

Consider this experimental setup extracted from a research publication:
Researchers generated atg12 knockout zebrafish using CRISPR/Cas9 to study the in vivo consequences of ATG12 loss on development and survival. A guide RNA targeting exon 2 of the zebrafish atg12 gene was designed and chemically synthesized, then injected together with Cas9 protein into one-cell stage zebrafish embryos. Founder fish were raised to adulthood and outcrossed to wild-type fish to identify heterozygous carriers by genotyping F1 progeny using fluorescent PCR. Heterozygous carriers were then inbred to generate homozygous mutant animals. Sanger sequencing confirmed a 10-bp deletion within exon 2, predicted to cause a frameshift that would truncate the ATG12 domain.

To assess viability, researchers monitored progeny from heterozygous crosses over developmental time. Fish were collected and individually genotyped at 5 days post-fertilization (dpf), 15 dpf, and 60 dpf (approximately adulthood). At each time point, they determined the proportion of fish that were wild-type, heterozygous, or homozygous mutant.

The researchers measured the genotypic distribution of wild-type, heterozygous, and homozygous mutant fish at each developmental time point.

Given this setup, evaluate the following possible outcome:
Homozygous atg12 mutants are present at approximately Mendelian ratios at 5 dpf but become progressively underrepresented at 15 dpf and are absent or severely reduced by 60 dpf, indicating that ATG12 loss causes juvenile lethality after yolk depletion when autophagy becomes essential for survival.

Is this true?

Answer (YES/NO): YES